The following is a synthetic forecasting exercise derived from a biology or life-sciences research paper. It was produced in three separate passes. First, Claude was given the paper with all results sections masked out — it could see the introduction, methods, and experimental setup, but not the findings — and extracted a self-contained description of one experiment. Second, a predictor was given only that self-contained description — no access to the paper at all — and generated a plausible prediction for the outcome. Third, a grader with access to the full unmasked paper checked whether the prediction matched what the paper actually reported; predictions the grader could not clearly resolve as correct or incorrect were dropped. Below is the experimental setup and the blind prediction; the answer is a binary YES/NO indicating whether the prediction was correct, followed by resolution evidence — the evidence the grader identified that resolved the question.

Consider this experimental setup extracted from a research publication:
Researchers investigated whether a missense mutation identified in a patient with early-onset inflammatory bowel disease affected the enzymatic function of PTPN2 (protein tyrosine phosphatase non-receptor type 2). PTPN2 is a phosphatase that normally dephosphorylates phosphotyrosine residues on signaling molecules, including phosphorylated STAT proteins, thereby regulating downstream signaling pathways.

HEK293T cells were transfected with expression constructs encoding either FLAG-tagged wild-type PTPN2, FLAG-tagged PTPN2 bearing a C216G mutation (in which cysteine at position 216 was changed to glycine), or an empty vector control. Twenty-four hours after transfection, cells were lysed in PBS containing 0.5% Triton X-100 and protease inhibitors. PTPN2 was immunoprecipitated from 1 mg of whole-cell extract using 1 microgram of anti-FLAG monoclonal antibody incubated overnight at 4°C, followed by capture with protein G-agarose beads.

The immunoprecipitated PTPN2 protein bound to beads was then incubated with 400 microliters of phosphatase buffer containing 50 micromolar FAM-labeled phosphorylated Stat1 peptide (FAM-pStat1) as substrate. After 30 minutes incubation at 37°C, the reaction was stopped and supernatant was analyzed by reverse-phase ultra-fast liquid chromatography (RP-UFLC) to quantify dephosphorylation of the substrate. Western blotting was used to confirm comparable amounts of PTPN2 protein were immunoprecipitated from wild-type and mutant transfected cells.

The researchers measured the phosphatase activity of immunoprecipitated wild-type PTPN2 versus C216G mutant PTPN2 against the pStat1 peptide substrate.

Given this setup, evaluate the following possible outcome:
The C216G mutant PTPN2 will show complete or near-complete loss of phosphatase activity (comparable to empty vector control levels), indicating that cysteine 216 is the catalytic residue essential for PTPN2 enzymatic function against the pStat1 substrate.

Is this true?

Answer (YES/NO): YES